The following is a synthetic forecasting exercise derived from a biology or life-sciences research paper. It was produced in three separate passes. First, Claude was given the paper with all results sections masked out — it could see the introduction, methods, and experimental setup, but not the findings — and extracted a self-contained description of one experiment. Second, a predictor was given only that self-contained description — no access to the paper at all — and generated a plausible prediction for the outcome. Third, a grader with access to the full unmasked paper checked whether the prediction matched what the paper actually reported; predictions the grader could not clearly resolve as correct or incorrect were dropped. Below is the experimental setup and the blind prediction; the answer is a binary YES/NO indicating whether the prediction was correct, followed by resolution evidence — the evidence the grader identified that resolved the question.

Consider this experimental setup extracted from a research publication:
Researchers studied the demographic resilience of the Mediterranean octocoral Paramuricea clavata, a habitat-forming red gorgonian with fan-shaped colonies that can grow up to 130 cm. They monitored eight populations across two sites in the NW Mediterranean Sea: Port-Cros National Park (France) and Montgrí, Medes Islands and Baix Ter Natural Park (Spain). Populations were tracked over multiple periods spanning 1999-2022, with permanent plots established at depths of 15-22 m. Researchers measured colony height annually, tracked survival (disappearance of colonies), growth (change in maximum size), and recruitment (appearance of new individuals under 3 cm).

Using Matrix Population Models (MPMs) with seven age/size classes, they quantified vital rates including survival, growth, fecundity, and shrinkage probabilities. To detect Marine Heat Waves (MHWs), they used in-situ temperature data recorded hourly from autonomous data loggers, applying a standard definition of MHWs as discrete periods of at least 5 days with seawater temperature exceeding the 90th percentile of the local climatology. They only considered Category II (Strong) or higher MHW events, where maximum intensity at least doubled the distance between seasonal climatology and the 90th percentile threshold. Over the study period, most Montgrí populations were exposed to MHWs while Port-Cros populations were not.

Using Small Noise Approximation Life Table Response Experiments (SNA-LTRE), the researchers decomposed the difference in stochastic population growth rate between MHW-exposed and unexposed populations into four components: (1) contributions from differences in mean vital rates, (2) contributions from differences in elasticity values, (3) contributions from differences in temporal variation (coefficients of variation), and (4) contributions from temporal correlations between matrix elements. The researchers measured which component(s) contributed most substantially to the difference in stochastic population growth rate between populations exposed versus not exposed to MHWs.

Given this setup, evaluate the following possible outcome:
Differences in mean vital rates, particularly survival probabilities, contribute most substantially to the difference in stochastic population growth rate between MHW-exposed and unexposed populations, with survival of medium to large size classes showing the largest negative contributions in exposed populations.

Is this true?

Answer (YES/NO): YES